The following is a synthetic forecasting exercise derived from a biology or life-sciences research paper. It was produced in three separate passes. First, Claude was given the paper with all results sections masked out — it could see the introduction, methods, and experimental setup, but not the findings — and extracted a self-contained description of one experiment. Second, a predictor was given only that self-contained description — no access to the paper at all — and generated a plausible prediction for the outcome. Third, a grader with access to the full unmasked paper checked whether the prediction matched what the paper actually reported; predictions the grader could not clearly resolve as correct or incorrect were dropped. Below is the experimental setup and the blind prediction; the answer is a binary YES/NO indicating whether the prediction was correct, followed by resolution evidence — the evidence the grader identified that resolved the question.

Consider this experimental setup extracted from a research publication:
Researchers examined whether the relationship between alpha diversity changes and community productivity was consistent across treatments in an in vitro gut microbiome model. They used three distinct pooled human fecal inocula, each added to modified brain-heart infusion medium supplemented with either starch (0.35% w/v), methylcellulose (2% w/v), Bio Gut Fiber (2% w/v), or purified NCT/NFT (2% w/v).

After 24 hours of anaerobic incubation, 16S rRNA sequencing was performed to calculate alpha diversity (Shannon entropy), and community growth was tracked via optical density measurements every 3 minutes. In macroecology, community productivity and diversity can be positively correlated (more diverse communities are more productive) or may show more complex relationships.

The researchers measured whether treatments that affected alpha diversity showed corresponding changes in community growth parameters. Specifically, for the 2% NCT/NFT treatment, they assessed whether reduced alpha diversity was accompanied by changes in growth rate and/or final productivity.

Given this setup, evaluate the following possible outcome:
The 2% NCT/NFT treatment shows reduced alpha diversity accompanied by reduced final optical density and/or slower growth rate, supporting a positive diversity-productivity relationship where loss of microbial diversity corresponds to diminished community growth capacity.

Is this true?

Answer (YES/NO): YES